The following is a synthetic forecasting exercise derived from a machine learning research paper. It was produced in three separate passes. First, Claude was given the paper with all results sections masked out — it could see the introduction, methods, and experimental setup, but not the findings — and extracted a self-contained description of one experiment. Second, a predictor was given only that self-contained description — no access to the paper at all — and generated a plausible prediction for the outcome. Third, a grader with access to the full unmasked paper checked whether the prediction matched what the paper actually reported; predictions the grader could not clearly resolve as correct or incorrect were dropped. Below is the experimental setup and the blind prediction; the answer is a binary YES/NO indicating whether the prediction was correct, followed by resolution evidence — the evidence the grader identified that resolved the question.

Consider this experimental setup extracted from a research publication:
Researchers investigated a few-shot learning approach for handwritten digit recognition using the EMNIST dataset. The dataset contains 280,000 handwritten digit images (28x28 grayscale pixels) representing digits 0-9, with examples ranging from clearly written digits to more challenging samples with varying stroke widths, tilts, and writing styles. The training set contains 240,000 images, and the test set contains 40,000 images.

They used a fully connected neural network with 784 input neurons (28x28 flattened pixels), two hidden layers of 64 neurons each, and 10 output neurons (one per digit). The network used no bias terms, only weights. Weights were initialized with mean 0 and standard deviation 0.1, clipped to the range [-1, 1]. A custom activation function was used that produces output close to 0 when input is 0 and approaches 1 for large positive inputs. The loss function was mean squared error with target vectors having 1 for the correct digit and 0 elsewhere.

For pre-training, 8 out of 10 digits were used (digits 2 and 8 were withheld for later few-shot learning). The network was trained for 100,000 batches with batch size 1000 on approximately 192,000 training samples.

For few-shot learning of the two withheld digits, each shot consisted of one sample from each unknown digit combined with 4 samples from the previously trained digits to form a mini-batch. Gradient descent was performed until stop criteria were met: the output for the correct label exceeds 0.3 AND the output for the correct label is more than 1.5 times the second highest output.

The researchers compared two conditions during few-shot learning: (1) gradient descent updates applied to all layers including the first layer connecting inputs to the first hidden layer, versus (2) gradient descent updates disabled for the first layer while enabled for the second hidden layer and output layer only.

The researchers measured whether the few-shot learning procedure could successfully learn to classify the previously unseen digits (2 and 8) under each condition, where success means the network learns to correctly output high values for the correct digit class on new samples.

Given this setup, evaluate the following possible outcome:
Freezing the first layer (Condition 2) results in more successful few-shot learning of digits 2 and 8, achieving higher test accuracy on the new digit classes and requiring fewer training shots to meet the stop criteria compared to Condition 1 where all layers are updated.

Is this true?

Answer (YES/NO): NO